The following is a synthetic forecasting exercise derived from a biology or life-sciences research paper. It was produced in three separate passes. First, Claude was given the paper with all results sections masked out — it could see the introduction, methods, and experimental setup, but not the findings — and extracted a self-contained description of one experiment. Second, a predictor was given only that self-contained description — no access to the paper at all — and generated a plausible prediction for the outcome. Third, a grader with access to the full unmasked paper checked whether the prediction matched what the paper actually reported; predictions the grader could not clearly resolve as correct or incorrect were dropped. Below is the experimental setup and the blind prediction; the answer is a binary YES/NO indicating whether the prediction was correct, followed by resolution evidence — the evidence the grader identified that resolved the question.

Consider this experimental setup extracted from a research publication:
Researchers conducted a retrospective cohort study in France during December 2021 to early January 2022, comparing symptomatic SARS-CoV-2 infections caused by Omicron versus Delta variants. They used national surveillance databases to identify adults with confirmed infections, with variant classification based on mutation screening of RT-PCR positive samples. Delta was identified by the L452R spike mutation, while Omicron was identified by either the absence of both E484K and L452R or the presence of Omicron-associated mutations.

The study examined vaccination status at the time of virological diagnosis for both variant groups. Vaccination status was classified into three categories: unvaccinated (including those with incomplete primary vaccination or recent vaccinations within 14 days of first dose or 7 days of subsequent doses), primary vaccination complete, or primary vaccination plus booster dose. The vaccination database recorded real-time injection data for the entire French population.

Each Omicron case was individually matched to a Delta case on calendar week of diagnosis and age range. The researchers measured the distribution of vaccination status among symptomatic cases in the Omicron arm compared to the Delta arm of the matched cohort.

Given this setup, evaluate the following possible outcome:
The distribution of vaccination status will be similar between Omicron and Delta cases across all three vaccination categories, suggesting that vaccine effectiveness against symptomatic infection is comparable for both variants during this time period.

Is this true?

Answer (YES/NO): NO